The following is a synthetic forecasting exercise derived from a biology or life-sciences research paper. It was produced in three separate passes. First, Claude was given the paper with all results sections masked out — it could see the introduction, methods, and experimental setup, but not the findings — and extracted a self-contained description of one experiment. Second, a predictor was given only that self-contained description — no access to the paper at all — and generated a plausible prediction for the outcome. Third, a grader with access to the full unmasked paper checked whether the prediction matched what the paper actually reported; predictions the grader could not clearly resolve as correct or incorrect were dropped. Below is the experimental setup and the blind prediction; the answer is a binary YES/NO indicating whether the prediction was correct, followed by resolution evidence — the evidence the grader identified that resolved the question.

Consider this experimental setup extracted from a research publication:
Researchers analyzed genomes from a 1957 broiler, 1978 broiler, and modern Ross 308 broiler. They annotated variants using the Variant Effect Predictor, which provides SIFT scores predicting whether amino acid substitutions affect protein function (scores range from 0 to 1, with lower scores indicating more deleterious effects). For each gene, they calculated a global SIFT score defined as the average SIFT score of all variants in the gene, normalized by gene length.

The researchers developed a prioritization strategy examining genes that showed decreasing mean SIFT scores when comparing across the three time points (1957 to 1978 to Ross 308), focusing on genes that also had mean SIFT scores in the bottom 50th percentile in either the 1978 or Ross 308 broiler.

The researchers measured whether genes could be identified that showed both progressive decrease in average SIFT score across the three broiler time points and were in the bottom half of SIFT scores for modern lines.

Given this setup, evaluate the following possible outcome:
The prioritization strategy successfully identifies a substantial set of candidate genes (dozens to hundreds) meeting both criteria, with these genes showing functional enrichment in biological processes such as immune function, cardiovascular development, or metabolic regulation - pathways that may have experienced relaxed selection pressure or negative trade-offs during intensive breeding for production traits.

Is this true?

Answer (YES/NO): NO